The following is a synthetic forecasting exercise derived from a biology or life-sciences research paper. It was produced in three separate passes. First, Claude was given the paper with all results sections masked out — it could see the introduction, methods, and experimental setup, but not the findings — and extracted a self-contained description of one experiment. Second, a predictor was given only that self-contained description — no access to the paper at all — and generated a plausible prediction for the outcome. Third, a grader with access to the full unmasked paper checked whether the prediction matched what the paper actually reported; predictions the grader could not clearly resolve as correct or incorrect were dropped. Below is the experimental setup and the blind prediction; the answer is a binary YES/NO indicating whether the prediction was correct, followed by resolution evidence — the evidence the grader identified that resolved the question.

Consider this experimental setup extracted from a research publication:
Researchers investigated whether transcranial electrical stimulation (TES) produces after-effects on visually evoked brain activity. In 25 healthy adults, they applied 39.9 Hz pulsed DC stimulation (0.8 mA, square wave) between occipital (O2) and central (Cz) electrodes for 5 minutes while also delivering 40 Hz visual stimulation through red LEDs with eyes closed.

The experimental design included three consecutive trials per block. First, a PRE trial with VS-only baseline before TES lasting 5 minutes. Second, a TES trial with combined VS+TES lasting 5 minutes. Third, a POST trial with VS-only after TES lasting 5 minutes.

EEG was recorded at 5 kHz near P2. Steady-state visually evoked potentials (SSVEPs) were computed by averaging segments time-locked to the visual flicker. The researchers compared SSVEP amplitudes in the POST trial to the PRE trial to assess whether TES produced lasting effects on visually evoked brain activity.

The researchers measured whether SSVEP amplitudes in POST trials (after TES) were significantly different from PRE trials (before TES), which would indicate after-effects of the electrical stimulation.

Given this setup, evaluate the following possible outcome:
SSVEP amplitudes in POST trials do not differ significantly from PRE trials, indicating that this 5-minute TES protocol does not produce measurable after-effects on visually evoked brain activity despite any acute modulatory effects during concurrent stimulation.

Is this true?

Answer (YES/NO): YES